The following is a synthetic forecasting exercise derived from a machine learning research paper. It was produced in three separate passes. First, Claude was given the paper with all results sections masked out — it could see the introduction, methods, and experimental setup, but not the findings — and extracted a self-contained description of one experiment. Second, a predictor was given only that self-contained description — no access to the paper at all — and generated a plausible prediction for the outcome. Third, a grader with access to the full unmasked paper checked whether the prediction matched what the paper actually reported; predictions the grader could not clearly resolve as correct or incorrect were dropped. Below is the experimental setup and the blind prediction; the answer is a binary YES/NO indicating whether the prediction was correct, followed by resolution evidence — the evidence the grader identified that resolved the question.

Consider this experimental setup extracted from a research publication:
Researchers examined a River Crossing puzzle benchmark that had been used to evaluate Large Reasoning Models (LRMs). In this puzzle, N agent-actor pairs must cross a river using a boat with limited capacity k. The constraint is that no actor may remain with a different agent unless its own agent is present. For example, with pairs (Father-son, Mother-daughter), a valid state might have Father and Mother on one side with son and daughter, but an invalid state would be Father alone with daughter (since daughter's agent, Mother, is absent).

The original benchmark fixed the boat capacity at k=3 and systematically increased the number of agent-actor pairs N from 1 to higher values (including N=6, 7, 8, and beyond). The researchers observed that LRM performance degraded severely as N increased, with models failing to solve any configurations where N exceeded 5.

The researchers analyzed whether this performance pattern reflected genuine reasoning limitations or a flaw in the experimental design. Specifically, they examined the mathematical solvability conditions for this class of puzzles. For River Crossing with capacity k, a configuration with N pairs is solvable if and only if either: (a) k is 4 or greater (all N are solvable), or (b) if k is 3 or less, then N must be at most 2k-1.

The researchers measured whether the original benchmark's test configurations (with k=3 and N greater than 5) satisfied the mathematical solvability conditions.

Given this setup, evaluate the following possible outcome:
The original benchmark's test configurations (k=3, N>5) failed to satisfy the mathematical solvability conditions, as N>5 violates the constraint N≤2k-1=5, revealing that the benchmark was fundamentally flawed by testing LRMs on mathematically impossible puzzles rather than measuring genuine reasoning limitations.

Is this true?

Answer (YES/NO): YES